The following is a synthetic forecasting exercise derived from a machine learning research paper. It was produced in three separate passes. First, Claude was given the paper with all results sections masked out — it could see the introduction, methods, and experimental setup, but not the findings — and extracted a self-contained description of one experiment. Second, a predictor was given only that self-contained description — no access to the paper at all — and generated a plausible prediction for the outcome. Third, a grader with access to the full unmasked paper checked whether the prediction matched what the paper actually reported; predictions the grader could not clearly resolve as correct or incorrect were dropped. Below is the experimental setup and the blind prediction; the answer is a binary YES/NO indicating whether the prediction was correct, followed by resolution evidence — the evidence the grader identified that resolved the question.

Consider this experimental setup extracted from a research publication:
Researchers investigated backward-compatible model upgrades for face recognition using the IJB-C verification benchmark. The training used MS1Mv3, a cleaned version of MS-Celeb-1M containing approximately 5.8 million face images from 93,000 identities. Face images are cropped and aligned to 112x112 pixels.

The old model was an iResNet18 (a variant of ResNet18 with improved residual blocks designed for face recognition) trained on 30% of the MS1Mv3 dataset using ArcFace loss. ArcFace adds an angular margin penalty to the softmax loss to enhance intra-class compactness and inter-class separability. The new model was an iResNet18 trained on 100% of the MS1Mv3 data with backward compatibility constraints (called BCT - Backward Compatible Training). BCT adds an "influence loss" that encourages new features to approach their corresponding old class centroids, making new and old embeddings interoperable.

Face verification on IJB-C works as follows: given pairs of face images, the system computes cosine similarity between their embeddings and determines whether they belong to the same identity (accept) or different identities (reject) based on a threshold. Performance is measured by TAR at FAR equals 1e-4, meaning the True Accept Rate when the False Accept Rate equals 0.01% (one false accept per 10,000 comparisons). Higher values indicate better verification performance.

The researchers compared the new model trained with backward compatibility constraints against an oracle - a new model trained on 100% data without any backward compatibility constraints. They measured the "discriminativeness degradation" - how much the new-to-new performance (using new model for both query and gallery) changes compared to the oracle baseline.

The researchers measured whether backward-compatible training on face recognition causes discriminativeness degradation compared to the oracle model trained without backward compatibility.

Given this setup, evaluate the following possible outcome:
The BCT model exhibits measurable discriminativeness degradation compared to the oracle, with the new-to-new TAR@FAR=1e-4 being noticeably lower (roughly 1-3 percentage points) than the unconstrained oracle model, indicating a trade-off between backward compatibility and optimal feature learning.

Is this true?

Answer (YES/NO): NO